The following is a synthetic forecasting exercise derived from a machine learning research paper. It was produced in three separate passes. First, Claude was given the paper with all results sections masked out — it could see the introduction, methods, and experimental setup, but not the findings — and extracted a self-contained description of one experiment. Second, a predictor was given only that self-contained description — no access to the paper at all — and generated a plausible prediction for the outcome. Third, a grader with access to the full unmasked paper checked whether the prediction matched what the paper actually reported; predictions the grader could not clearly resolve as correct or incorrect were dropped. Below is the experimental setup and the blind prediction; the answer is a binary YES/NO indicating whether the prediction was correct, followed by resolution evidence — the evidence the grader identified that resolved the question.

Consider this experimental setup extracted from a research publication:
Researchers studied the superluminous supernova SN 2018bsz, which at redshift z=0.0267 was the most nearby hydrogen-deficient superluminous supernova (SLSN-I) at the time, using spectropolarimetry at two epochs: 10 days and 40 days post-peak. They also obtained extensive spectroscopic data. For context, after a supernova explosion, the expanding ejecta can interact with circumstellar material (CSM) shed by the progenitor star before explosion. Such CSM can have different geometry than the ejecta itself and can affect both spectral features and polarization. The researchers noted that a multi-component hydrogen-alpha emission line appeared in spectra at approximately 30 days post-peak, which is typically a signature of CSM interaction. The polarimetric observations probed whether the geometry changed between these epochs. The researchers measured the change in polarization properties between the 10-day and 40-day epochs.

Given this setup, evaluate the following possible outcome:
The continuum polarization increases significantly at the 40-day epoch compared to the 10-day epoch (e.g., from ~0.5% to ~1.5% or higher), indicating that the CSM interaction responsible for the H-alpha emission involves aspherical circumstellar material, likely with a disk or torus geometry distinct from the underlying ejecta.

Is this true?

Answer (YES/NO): YES